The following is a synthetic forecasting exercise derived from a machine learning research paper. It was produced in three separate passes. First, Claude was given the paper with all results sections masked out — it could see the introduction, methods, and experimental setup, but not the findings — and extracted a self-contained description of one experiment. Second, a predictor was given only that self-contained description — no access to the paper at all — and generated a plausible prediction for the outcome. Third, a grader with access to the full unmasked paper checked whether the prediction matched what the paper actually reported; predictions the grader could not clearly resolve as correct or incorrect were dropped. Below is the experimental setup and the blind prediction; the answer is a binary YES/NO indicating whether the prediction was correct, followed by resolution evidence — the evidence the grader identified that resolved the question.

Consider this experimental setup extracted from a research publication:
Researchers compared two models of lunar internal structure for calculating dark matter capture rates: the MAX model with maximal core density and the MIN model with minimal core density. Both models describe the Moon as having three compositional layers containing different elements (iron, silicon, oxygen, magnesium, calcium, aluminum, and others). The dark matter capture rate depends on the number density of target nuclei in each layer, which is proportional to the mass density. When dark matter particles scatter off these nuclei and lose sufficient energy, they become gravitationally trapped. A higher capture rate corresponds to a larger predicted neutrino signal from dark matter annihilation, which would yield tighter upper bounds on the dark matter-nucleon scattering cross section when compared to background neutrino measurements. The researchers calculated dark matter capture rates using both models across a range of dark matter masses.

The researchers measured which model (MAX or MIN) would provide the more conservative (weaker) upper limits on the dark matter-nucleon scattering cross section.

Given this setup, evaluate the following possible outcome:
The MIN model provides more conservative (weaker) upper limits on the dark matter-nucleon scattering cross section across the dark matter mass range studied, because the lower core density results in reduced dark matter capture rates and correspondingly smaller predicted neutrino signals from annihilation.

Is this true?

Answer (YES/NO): YES